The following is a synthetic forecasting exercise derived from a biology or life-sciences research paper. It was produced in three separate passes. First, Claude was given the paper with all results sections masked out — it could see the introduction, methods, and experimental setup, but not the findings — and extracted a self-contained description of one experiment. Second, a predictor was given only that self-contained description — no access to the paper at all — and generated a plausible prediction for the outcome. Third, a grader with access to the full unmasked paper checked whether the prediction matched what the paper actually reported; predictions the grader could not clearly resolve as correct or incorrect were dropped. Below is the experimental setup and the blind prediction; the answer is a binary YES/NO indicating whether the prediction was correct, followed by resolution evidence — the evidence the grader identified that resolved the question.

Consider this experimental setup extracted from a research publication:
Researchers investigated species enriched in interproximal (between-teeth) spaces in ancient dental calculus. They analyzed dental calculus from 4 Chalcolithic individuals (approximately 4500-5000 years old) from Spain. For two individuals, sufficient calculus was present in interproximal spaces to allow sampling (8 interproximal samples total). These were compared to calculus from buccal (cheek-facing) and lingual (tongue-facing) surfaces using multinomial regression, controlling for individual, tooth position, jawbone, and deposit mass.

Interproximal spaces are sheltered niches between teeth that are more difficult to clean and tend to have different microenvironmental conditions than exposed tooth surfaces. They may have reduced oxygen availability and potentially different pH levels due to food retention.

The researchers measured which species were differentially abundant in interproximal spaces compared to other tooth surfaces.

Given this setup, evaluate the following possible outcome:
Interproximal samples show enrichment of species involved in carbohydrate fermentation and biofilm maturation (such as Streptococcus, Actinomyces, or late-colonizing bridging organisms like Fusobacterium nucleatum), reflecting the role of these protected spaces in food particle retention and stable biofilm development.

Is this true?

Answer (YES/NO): NO